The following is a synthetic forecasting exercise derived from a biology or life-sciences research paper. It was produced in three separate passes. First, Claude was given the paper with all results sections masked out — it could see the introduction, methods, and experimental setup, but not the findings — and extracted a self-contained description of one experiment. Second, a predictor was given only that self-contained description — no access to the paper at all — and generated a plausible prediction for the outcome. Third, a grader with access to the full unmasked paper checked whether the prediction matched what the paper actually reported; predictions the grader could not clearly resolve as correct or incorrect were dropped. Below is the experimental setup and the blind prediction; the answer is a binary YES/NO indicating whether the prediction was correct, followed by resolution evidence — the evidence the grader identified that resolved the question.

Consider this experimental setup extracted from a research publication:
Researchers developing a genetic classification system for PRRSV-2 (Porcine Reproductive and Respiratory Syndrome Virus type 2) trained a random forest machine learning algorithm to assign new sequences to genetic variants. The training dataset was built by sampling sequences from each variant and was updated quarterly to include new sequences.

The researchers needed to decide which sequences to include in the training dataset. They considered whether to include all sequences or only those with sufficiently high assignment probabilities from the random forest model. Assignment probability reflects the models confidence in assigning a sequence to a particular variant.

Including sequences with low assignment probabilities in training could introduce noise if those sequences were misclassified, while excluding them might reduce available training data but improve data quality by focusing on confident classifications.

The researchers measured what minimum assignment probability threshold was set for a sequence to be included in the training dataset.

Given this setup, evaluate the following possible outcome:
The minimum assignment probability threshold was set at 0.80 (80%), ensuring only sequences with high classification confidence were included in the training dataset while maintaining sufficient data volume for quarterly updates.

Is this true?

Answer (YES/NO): NO